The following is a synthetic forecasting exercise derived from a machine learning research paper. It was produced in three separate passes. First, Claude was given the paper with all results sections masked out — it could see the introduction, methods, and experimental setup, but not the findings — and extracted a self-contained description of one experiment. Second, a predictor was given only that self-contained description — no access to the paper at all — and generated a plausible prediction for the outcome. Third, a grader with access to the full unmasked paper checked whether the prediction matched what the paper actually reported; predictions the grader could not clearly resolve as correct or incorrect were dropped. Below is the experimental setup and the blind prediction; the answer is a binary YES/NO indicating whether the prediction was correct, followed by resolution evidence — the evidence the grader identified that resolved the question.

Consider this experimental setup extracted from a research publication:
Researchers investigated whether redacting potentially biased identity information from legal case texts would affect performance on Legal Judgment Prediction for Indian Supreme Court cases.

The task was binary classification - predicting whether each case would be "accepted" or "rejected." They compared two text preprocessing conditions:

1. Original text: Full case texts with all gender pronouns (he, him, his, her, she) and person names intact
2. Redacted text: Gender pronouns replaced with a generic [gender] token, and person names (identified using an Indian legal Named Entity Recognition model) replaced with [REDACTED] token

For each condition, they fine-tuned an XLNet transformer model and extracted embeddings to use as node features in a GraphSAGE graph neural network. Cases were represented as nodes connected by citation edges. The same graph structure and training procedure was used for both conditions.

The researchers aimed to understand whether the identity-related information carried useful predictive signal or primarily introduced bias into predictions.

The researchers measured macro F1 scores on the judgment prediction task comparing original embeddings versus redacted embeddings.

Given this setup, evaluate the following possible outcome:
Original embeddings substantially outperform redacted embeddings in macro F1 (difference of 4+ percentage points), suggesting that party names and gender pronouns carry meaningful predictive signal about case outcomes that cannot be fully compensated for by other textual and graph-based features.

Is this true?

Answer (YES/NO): NO